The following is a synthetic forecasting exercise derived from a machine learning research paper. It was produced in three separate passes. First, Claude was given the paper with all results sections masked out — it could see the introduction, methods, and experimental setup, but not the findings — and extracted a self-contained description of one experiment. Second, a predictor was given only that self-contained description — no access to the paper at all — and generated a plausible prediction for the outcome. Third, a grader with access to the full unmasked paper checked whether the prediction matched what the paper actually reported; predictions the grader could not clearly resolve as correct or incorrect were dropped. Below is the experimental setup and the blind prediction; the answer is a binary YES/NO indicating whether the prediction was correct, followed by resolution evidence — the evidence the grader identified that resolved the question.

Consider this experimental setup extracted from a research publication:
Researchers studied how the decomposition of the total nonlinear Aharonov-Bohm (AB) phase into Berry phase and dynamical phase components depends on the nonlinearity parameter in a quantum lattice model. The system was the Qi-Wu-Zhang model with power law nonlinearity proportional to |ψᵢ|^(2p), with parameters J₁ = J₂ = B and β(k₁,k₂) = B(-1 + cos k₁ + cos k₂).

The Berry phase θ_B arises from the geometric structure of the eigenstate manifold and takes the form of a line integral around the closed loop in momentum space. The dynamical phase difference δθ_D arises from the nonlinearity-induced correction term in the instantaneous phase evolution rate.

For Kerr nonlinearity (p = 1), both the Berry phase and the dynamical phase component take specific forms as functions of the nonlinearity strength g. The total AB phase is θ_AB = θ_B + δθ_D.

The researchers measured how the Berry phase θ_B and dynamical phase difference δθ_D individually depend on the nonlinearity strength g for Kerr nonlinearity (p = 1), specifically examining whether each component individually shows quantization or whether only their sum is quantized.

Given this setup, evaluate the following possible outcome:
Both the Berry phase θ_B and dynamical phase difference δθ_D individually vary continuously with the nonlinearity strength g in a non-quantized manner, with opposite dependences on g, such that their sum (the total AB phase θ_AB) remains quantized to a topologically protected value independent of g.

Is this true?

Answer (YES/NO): YES